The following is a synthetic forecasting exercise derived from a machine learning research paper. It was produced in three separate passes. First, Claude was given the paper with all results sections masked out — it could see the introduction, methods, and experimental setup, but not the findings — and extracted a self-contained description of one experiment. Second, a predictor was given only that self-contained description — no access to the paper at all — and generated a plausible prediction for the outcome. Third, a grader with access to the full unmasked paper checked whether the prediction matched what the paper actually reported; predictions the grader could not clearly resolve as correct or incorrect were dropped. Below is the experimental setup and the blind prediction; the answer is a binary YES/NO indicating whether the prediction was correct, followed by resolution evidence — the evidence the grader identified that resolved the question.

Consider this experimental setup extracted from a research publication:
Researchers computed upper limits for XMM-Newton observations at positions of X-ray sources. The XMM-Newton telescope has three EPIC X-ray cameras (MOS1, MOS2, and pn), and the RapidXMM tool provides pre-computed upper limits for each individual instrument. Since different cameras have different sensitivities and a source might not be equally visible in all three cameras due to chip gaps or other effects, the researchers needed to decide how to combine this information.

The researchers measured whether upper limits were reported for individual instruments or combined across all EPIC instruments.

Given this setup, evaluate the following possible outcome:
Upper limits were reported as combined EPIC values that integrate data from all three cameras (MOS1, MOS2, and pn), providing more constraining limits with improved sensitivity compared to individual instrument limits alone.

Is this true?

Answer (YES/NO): YES